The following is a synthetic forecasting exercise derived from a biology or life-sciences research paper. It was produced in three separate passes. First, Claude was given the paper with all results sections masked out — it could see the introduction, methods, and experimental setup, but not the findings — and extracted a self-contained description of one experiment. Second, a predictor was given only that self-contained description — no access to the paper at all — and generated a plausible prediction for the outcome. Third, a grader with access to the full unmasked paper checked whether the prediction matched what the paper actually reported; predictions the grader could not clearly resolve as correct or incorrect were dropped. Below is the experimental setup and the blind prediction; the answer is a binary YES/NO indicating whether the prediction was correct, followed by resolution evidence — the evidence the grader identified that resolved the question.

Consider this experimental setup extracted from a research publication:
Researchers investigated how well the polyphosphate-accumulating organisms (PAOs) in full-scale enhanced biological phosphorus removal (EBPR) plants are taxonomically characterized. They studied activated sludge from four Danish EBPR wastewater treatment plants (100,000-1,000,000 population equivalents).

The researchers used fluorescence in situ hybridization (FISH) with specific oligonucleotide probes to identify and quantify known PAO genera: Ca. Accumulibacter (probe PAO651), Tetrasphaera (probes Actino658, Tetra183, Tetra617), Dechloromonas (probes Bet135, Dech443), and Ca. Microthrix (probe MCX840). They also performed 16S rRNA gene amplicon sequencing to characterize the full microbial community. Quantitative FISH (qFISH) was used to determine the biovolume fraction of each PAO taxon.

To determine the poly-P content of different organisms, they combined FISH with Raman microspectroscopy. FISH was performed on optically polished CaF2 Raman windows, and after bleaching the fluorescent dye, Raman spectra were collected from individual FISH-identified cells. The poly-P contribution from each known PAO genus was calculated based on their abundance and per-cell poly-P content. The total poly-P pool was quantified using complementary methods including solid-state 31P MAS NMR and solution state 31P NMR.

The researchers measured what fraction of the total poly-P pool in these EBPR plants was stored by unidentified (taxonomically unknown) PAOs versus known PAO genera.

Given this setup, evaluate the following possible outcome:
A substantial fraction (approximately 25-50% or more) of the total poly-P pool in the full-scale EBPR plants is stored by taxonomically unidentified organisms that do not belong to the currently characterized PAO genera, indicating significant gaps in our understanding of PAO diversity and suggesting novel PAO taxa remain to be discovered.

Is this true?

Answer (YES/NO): NO